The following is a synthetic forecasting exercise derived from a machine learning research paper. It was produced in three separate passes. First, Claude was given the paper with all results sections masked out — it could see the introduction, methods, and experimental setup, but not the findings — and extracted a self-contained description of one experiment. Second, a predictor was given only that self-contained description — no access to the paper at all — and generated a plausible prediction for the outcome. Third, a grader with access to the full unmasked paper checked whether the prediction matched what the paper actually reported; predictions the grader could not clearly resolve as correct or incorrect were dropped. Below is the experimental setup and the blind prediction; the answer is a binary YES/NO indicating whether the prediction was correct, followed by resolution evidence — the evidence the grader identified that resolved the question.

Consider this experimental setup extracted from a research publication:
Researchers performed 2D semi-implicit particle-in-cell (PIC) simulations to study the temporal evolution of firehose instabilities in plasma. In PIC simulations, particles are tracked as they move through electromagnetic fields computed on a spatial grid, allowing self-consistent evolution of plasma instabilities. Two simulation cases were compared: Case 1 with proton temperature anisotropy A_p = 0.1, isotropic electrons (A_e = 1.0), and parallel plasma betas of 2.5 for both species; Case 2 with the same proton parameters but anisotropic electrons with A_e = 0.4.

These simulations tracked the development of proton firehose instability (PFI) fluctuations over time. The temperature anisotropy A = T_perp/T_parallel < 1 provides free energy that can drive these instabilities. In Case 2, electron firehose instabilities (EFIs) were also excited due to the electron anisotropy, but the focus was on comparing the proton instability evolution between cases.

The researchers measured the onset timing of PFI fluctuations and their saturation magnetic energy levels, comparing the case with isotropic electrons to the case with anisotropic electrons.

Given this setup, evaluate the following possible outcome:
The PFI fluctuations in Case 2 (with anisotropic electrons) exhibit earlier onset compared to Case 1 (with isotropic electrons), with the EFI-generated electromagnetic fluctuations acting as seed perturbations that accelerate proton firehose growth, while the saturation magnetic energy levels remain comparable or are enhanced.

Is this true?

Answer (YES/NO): NO